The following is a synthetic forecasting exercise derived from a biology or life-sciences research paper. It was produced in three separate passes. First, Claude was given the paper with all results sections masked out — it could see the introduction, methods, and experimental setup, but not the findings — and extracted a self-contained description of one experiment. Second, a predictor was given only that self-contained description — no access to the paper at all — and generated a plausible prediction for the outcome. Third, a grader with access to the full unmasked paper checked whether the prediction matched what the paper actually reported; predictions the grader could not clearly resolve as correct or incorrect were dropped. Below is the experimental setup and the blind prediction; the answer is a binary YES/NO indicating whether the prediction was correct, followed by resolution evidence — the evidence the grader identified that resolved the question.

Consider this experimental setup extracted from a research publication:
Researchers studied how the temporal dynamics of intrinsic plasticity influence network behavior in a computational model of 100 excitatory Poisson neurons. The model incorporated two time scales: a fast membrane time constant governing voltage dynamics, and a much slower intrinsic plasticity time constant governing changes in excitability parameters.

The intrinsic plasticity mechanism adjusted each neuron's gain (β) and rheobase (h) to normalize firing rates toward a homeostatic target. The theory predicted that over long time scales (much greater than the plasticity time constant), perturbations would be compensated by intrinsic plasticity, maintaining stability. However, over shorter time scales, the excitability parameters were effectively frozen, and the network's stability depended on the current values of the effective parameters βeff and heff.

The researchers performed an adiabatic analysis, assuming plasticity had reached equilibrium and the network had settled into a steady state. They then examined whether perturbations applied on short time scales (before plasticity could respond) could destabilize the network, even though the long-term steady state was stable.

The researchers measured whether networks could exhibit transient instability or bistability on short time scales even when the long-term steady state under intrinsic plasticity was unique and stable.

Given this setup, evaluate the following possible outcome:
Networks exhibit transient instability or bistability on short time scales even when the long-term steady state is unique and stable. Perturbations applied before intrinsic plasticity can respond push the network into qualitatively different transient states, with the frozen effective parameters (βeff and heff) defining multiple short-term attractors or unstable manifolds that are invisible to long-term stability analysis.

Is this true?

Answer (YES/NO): YES